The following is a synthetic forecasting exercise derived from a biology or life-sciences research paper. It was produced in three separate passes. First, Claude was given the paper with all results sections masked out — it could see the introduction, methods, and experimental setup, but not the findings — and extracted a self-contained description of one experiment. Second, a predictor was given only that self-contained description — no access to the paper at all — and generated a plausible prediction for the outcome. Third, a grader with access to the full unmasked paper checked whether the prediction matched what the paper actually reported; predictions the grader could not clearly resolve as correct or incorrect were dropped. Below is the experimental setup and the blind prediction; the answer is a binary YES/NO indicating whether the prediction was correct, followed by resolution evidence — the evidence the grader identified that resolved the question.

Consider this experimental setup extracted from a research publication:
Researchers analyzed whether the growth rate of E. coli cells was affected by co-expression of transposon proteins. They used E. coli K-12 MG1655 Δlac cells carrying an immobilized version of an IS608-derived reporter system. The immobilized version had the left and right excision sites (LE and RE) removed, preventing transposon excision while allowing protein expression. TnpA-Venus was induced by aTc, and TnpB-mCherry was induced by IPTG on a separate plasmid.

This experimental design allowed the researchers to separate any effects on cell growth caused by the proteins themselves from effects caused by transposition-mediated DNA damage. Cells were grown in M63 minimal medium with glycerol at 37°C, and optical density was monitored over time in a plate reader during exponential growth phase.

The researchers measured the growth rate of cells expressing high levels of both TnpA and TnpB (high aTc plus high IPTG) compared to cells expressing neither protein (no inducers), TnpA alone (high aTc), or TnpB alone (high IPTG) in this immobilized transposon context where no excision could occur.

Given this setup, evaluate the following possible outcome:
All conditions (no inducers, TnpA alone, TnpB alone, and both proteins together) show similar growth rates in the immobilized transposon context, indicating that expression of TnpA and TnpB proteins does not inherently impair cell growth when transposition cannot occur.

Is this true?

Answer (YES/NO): NO